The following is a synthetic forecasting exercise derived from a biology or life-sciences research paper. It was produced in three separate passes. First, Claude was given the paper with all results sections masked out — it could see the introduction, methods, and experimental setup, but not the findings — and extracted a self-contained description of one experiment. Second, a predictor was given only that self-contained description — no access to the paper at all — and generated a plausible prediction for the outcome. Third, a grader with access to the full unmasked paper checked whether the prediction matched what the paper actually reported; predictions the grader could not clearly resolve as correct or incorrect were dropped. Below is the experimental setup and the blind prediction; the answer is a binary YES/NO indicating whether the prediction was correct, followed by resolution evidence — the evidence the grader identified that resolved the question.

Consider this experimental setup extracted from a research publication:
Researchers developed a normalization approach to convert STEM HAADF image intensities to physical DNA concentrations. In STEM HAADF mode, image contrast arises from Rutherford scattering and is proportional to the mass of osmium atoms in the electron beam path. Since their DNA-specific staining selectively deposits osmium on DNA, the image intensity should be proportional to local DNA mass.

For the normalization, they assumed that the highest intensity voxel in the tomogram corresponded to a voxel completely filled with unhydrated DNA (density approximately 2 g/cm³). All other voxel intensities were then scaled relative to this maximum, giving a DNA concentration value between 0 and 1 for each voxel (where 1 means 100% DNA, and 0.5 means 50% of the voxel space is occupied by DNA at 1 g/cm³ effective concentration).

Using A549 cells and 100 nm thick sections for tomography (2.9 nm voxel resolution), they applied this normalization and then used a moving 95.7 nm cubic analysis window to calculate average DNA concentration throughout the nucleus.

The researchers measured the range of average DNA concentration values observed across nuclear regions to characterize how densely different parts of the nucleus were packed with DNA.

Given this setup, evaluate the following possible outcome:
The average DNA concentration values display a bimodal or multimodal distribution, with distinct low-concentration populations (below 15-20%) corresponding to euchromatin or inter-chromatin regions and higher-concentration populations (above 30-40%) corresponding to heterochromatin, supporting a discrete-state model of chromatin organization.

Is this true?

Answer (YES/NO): NO